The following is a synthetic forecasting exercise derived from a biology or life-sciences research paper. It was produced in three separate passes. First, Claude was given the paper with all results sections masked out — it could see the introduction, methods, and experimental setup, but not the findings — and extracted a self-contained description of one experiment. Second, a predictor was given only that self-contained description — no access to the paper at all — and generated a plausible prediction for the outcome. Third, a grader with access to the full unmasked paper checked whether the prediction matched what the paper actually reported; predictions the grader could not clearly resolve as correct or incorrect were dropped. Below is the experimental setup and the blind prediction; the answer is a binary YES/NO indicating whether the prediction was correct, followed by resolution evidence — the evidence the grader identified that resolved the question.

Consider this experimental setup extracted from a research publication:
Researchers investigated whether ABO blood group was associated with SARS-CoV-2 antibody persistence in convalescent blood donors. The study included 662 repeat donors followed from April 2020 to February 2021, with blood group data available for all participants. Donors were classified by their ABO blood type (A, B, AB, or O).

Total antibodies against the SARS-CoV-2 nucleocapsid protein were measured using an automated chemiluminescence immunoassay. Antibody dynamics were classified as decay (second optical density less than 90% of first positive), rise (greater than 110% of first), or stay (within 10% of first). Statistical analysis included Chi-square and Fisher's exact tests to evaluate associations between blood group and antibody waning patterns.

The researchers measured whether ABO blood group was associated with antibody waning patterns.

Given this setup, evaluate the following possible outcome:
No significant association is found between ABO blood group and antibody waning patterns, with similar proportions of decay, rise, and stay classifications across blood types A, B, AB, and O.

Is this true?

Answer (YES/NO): YES